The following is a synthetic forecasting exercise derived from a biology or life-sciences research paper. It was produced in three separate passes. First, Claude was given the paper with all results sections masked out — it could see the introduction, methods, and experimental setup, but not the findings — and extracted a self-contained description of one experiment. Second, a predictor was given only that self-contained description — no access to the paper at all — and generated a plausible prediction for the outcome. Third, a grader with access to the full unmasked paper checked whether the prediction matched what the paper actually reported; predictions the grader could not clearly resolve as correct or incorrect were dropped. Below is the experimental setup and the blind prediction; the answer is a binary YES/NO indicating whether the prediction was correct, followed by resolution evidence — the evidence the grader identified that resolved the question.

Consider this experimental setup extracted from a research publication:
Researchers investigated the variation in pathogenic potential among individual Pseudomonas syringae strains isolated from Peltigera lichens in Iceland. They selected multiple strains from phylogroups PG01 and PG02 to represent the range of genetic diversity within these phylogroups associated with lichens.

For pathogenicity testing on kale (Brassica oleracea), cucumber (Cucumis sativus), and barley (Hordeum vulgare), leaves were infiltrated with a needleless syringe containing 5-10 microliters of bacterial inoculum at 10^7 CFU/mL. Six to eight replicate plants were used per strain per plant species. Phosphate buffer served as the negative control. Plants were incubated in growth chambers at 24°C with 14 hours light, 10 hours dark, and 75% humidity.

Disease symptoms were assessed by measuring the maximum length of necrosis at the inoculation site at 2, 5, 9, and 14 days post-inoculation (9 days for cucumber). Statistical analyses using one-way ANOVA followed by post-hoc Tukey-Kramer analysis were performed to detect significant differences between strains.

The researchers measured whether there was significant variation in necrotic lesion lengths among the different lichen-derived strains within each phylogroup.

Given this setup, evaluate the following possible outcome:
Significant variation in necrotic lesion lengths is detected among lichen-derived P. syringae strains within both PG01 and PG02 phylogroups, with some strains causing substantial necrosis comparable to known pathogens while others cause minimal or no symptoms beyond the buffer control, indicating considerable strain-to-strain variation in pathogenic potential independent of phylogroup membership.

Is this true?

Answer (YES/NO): NO